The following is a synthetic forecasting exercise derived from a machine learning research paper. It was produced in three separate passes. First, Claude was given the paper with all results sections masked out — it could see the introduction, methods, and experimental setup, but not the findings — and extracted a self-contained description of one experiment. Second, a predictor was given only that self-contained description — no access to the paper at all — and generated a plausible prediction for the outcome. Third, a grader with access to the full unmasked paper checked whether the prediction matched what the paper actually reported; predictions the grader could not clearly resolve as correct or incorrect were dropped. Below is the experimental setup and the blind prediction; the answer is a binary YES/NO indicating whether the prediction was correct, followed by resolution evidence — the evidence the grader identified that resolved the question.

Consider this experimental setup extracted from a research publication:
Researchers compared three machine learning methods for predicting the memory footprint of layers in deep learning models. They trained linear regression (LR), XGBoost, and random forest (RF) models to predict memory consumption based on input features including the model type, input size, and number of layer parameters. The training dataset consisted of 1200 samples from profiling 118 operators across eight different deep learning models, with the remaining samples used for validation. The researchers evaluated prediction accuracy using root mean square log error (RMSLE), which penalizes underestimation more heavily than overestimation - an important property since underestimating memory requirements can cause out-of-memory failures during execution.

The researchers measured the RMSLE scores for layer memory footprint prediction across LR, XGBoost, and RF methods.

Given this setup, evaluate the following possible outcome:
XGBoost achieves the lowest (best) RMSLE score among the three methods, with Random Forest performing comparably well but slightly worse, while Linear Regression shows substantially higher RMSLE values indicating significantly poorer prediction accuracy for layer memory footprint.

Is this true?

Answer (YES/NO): YES